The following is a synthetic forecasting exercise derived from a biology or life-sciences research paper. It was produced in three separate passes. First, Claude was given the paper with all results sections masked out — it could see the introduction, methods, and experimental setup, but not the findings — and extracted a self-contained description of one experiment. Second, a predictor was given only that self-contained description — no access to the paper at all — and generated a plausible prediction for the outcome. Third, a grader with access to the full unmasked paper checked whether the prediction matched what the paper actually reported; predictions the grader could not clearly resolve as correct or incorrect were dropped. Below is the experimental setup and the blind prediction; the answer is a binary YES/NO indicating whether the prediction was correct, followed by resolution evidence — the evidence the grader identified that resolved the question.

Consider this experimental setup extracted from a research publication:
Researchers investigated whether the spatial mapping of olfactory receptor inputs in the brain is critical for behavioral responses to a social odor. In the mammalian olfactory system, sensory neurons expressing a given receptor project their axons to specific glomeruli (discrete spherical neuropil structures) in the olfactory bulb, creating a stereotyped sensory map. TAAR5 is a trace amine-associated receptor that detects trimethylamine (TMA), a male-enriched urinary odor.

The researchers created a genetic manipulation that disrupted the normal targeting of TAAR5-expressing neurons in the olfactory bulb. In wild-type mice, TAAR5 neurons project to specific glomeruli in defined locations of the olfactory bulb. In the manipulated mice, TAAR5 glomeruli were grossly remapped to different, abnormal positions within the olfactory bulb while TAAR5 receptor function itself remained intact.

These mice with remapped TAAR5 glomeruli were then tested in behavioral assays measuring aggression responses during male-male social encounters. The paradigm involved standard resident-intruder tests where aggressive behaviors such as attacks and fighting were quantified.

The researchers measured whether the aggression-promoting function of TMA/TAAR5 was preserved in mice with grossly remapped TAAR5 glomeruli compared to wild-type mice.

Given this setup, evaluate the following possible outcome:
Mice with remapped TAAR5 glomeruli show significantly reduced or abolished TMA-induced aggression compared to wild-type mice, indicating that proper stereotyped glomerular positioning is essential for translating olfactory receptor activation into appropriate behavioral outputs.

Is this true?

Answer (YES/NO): NO